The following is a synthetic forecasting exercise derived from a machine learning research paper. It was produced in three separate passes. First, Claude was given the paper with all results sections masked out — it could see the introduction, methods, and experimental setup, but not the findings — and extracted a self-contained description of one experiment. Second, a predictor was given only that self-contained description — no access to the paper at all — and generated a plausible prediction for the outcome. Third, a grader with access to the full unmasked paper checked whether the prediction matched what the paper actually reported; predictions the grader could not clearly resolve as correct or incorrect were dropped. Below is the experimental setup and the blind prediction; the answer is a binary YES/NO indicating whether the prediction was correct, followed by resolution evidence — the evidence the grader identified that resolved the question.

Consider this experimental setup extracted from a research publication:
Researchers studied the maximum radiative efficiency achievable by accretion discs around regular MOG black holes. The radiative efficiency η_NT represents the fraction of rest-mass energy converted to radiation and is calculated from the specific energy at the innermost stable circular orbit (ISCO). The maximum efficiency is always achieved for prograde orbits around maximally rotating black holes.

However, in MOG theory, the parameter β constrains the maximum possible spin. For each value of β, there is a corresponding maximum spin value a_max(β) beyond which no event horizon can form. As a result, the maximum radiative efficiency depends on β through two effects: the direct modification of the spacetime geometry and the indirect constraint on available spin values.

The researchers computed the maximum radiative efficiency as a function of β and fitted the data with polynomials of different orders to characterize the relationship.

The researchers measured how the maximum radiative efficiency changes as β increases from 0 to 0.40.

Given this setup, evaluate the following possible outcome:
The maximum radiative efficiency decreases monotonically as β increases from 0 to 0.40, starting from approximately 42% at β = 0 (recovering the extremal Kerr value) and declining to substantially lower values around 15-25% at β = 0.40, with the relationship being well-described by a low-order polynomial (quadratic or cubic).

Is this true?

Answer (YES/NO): NO